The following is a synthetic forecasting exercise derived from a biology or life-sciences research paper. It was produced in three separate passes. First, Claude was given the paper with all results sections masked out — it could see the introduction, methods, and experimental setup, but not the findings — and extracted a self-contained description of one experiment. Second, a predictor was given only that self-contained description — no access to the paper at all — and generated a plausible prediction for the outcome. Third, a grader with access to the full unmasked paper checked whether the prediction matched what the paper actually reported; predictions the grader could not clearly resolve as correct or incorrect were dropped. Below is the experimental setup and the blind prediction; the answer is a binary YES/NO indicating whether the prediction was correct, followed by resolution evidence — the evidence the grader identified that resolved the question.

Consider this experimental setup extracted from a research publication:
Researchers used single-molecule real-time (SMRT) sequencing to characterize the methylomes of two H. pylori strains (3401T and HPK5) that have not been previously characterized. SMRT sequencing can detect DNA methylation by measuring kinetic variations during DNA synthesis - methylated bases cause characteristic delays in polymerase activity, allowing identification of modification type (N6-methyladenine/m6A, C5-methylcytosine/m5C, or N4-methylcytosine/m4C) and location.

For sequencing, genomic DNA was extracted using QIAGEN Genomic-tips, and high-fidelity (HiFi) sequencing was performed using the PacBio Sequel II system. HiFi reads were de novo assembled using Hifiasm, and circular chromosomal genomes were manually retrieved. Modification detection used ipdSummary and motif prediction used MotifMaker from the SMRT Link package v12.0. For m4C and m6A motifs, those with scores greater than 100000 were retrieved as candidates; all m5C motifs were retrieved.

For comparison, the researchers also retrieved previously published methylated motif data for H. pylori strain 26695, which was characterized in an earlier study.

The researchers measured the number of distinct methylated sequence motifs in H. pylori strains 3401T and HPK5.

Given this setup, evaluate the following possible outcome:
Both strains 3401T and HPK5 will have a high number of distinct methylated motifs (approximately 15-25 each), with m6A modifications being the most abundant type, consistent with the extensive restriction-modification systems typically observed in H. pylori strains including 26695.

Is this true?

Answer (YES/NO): YES